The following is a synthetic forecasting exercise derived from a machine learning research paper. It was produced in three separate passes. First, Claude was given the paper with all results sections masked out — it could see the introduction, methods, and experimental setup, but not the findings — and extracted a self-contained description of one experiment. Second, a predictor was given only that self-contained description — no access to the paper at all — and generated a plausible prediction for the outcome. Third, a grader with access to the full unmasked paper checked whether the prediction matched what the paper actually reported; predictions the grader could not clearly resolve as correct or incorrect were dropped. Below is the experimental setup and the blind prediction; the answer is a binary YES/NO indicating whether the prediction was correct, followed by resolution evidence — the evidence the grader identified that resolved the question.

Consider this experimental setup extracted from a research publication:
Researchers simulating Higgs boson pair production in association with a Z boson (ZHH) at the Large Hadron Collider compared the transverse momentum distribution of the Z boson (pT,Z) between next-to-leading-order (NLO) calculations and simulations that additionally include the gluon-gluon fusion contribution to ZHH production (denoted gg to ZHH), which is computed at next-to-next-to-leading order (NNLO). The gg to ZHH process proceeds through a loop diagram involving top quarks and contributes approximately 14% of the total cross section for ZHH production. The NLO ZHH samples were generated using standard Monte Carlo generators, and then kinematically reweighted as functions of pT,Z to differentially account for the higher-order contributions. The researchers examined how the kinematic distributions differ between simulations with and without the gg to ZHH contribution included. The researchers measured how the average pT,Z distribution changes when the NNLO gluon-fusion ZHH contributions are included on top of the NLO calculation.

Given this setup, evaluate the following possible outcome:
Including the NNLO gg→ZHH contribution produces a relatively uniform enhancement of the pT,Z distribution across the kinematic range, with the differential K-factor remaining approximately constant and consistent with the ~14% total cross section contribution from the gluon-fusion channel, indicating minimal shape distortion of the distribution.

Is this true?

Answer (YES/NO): NO